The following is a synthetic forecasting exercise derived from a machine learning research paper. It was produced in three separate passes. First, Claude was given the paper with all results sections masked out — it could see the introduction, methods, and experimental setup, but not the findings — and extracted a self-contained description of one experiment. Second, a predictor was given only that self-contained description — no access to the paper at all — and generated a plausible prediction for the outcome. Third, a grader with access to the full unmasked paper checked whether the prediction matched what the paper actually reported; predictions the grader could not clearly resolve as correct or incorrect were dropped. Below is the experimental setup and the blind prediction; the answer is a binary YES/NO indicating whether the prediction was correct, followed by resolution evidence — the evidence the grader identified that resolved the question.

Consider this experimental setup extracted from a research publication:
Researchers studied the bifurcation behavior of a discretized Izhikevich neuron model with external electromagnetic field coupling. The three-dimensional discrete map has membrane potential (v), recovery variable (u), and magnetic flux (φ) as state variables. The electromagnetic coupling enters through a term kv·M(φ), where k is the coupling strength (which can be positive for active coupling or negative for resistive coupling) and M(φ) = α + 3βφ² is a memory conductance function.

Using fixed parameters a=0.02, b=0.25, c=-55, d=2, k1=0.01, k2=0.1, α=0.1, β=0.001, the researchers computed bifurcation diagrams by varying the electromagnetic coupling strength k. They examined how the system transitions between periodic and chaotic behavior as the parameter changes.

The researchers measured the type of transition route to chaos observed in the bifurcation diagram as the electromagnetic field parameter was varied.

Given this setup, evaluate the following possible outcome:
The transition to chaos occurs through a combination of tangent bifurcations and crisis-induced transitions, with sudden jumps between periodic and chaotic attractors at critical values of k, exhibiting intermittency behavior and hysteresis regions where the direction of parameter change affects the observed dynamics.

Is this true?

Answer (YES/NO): NO